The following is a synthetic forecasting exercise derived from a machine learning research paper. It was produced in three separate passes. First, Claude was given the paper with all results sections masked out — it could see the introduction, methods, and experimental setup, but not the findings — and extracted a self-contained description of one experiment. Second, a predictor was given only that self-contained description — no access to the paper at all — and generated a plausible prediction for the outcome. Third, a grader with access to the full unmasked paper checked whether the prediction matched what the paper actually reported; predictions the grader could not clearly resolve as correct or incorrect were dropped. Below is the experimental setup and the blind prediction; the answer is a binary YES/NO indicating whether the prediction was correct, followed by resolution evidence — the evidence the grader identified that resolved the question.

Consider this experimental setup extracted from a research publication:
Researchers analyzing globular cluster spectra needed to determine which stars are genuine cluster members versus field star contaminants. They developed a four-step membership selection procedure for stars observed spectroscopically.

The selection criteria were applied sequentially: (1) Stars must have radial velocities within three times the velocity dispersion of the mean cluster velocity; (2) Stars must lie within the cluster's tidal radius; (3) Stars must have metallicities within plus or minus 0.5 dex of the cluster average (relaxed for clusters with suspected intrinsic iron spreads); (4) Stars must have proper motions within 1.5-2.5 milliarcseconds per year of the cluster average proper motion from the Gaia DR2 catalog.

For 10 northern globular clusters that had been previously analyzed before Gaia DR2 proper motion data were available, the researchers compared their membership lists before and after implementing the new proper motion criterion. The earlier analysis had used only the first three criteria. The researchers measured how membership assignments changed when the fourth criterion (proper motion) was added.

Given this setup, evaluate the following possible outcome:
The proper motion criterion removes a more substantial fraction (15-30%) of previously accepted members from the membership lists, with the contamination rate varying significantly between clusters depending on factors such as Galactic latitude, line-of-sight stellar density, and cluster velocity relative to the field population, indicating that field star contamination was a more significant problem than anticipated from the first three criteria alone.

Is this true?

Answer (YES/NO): NO